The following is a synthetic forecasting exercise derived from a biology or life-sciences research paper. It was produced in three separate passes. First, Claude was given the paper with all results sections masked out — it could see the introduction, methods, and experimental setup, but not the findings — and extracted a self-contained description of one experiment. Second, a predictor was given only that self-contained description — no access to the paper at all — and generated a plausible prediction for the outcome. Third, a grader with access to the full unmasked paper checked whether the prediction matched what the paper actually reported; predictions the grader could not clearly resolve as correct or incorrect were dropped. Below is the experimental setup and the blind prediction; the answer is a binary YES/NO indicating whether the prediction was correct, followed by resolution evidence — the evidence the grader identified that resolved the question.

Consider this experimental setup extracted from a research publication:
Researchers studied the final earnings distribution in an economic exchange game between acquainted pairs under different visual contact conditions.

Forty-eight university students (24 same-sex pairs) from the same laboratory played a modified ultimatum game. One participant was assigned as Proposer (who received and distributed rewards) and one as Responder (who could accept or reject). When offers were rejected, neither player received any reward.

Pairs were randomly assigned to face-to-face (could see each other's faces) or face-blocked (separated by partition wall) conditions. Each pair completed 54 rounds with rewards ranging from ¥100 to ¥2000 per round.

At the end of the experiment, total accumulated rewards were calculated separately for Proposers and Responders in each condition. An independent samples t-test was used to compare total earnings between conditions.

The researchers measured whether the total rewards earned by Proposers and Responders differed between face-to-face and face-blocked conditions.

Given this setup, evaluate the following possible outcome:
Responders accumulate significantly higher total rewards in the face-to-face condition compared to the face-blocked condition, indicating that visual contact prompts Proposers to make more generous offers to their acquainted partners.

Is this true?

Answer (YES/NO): NO